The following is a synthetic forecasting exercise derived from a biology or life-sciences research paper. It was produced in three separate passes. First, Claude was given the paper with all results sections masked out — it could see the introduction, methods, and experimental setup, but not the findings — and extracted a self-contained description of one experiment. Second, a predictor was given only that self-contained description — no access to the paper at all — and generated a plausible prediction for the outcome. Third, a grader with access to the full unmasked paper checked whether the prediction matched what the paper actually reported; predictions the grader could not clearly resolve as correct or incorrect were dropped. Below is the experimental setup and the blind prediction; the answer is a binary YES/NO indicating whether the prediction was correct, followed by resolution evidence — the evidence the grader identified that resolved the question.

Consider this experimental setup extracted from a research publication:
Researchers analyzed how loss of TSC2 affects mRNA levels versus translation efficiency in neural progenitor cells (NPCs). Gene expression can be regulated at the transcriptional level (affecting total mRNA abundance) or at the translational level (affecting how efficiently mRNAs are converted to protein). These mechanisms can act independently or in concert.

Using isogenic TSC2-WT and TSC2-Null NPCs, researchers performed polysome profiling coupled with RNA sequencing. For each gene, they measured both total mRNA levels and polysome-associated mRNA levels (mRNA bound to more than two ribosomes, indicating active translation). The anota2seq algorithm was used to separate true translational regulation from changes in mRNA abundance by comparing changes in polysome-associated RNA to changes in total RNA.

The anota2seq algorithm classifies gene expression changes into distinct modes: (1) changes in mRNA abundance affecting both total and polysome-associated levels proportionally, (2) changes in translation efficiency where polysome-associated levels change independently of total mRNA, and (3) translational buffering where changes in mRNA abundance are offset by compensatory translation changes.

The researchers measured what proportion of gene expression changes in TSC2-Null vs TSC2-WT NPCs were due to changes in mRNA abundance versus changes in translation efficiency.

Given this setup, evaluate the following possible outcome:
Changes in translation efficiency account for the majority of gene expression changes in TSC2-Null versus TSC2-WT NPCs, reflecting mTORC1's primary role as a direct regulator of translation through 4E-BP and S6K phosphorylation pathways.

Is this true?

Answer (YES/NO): YES